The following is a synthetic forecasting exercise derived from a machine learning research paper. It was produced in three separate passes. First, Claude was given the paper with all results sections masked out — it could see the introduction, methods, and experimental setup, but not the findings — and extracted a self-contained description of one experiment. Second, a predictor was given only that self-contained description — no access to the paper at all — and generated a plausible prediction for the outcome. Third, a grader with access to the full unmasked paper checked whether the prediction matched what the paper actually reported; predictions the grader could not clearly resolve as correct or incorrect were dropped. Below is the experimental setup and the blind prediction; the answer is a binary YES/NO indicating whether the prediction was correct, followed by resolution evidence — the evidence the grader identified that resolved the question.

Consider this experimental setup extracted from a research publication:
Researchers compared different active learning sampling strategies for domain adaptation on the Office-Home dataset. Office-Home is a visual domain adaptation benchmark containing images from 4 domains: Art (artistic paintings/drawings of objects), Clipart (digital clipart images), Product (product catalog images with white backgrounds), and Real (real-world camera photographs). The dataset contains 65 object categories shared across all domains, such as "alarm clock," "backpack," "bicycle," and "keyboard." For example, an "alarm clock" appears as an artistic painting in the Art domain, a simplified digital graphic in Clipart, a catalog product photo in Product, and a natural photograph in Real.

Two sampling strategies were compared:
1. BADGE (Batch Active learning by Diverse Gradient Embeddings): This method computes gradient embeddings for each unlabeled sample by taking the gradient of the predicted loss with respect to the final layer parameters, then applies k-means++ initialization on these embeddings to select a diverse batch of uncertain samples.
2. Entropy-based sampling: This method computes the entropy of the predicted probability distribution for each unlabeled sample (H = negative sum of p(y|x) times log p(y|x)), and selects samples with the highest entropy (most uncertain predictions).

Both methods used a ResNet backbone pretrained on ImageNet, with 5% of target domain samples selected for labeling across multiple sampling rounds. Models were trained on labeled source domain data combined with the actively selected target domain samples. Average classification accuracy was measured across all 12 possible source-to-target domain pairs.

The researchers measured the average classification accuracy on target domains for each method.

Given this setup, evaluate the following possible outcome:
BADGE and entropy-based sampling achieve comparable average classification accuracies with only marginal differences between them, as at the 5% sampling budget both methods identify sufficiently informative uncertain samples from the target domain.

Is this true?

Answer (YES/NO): YES